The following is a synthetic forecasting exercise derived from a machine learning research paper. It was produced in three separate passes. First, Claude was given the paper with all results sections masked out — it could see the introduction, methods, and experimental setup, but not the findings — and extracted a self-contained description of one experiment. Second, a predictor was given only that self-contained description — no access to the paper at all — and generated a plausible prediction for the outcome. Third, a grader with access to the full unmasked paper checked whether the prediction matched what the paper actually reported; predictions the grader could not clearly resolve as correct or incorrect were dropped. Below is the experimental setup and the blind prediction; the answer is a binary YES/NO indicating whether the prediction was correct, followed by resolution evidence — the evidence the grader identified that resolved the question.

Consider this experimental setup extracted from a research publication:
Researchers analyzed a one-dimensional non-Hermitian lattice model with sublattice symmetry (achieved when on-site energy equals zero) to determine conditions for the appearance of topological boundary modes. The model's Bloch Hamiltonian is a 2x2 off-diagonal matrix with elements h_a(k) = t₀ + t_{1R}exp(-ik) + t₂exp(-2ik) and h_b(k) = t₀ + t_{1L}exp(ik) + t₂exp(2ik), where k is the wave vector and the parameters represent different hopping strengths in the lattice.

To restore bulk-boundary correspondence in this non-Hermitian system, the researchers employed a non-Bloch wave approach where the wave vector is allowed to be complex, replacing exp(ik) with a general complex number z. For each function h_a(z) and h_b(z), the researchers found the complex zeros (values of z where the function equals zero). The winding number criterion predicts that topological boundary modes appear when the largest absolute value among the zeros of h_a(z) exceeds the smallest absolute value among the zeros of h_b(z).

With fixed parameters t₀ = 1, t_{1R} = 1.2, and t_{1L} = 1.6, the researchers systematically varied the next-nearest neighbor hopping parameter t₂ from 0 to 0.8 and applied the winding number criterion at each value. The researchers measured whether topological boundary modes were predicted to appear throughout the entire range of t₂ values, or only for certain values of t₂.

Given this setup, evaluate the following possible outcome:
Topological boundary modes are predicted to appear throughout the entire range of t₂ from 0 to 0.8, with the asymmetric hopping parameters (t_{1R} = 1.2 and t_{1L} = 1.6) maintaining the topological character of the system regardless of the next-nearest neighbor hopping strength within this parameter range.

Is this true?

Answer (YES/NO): NO